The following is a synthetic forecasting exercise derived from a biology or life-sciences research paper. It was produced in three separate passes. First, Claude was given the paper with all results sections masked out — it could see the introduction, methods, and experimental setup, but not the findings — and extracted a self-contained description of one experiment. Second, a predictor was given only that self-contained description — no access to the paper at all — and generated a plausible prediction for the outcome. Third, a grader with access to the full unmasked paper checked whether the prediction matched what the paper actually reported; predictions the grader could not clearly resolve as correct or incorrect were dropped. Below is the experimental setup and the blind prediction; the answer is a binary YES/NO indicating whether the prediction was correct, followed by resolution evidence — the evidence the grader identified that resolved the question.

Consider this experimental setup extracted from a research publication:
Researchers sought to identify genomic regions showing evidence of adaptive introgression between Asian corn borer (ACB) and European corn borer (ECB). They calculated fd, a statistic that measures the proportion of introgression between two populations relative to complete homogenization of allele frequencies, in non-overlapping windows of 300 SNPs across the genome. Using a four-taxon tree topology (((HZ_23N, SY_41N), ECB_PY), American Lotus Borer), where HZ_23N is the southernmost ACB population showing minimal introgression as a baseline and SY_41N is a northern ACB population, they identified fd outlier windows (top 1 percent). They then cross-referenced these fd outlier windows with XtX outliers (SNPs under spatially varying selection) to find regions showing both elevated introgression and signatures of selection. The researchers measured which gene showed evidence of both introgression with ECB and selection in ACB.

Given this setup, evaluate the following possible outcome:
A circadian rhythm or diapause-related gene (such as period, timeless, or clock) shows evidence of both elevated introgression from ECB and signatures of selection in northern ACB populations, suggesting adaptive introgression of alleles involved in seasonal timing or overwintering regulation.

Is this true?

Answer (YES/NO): NO